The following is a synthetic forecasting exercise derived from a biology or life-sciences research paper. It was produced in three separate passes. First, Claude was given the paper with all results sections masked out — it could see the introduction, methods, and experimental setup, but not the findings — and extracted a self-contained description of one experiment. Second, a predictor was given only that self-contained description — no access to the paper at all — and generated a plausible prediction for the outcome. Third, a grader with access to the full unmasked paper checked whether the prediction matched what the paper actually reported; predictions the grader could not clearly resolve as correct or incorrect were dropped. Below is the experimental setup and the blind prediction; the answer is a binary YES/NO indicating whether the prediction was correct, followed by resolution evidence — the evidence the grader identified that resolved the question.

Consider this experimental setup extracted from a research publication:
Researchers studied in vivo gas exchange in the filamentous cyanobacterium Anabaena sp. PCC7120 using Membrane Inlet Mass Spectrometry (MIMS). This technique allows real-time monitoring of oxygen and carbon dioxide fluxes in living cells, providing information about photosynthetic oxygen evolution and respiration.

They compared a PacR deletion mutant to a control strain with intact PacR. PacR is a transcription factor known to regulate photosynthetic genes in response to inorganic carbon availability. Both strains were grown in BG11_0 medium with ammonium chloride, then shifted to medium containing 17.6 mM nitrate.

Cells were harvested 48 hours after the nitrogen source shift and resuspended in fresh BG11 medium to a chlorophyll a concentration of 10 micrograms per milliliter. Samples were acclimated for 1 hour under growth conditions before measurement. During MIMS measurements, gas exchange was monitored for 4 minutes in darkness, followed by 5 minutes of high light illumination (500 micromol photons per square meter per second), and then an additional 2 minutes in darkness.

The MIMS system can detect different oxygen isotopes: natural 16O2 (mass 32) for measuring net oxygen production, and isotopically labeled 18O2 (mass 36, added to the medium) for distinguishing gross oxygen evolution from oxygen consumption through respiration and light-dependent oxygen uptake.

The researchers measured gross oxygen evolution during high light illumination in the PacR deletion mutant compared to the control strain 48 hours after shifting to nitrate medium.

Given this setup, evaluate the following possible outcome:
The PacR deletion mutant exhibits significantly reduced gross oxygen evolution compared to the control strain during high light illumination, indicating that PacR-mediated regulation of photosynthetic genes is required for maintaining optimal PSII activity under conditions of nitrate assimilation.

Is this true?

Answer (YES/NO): NO